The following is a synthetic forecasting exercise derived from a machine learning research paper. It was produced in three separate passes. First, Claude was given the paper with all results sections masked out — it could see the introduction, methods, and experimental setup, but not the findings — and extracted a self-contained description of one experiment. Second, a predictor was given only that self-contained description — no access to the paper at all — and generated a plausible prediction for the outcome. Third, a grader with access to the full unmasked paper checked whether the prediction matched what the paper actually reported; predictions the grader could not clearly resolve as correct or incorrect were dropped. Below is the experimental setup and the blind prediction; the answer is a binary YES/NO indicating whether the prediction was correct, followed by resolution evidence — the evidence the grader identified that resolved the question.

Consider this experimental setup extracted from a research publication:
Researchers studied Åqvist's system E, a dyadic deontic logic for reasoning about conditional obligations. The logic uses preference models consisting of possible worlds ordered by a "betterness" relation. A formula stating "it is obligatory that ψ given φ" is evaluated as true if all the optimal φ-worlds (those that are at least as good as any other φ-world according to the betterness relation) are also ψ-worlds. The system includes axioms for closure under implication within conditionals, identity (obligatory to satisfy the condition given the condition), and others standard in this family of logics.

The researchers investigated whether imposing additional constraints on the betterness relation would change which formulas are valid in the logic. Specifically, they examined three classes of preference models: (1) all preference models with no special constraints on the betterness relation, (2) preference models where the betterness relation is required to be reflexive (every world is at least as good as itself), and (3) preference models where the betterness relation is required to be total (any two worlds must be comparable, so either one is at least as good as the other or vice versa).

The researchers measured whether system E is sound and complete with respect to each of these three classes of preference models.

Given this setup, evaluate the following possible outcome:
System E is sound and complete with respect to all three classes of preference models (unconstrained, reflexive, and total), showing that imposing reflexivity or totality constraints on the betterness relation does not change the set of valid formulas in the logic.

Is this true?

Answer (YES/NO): YES